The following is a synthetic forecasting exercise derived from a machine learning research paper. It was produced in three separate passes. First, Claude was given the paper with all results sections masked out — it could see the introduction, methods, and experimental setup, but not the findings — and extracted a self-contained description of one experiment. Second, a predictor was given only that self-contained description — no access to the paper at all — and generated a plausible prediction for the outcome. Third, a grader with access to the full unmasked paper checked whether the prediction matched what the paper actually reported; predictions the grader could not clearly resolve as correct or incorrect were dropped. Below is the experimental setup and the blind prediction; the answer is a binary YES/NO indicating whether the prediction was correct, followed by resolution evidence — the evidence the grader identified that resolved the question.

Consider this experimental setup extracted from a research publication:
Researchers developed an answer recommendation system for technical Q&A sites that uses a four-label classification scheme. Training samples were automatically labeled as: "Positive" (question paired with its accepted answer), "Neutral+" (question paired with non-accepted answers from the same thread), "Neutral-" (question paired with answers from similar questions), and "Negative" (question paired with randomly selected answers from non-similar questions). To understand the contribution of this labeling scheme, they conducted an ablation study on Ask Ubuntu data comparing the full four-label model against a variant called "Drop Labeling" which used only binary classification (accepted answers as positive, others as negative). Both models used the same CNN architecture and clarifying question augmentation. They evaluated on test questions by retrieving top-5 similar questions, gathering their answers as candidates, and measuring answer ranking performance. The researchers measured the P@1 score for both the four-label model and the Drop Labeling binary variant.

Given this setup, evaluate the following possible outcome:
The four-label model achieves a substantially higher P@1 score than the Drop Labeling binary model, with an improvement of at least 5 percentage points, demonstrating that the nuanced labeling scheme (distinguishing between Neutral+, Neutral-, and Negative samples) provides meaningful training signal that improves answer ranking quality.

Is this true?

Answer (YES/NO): YES